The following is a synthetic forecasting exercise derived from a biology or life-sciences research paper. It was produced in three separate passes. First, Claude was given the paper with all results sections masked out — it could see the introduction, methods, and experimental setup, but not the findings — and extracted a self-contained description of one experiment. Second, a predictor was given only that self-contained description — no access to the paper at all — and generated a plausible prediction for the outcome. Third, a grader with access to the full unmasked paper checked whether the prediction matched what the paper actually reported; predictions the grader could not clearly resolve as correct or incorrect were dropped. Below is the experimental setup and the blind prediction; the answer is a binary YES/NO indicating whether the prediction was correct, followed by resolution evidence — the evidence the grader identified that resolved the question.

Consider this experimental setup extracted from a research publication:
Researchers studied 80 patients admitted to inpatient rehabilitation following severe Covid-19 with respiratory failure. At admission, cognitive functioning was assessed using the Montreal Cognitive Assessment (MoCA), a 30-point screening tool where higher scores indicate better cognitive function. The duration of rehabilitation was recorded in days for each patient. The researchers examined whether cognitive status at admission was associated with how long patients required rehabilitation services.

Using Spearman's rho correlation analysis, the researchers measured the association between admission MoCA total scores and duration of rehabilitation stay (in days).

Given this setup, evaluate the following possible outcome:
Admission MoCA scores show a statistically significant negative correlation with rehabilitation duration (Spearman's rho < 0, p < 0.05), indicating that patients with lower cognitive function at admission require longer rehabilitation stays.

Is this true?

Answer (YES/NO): NO